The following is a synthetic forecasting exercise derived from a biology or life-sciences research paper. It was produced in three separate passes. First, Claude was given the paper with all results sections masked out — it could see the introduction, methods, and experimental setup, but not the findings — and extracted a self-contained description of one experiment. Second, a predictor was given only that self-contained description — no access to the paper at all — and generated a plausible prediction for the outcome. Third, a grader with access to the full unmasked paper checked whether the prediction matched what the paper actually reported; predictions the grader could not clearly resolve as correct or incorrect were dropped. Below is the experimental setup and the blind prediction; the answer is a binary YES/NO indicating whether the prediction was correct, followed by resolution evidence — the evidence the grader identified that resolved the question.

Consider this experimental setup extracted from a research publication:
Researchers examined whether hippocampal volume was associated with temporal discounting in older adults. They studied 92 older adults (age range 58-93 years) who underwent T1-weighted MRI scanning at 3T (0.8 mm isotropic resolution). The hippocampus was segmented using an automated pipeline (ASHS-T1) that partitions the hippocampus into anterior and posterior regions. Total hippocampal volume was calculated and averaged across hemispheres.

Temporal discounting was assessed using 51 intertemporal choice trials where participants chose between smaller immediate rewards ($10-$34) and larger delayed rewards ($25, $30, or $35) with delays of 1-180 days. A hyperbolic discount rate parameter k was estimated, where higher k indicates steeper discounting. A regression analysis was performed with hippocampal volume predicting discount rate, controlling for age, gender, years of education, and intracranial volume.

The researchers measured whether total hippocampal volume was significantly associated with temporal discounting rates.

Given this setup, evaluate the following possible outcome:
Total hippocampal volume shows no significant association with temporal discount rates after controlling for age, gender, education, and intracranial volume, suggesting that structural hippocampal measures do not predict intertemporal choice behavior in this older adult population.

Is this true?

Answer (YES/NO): YES